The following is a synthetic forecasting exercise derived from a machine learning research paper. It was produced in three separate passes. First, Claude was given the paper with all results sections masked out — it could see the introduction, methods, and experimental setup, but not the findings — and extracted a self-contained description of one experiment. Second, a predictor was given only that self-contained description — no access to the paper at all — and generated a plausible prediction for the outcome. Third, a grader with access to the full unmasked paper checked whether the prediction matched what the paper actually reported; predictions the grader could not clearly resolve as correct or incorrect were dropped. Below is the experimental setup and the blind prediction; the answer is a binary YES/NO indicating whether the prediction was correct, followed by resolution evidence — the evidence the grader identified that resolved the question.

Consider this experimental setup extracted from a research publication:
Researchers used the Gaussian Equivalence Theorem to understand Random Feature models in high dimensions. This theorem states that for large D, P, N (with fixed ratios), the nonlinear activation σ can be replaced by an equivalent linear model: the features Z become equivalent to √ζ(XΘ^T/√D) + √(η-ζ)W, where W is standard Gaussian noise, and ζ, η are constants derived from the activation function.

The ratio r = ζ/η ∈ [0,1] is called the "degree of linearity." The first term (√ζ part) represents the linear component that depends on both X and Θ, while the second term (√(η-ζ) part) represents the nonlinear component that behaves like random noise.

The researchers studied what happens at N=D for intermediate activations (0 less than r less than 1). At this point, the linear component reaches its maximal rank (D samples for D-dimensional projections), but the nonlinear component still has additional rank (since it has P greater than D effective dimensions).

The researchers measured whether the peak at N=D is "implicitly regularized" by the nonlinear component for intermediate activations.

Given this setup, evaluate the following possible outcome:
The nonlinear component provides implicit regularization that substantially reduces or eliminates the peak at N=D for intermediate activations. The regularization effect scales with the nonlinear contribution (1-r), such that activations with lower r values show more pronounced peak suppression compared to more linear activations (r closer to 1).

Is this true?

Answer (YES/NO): YES